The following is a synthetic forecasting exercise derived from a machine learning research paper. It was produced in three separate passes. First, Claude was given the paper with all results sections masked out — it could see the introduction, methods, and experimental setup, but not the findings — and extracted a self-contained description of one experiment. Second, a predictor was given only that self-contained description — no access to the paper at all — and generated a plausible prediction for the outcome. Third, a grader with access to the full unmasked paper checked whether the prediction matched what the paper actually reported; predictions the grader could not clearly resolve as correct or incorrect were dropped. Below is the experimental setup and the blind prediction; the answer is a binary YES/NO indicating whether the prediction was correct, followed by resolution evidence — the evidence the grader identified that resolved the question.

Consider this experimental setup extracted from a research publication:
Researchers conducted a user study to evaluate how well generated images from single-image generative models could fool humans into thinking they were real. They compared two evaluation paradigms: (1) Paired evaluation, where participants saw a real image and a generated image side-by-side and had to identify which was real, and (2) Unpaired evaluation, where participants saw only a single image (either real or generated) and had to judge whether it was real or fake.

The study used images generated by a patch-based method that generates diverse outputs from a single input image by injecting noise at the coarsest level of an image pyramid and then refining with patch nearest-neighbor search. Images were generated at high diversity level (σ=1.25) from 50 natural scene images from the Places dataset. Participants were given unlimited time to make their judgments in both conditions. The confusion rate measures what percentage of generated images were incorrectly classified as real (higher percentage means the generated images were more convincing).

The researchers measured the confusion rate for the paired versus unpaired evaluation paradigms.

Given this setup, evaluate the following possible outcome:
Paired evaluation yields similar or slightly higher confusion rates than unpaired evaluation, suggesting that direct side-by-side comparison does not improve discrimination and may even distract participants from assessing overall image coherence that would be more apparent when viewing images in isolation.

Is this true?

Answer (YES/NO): NO